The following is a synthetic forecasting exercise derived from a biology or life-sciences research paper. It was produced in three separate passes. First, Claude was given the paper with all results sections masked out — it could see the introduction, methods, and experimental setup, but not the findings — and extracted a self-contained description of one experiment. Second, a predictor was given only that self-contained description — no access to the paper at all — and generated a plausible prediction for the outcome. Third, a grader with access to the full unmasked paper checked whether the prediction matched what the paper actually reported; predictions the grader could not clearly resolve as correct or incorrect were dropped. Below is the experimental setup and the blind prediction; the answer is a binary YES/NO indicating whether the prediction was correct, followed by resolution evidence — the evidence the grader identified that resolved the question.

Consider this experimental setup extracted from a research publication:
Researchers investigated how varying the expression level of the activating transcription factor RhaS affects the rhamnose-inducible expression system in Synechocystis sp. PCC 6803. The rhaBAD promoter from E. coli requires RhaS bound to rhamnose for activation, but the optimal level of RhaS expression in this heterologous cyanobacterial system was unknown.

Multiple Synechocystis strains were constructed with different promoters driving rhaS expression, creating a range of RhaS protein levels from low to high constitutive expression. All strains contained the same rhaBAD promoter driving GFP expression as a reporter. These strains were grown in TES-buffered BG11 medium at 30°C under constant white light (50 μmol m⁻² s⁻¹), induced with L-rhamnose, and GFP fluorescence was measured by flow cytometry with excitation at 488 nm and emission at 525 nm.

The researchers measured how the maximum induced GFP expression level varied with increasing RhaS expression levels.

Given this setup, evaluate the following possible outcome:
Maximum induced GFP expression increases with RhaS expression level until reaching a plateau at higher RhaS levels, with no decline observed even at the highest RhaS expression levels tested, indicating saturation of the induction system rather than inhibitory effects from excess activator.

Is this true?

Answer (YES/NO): NO